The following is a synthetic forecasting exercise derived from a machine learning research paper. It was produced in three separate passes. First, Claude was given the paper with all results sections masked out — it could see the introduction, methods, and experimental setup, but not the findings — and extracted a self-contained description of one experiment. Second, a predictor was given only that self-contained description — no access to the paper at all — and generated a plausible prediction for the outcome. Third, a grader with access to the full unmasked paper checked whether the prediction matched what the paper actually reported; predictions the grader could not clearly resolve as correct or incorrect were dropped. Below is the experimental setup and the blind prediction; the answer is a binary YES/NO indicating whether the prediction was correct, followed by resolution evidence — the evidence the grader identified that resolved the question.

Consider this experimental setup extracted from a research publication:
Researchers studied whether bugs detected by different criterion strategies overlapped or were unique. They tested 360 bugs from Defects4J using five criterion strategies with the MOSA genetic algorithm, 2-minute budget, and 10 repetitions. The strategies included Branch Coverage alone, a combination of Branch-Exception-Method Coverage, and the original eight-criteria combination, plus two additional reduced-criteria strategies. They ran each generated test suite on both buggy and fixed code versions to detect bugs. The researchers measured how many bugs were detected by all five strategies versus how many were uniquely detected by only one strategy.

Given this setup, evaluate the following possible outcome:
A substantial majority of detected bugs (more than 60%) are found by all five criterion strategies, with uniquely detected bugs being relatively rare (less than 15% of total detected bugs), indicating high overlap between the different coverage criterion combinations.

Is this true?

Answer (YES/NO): NO